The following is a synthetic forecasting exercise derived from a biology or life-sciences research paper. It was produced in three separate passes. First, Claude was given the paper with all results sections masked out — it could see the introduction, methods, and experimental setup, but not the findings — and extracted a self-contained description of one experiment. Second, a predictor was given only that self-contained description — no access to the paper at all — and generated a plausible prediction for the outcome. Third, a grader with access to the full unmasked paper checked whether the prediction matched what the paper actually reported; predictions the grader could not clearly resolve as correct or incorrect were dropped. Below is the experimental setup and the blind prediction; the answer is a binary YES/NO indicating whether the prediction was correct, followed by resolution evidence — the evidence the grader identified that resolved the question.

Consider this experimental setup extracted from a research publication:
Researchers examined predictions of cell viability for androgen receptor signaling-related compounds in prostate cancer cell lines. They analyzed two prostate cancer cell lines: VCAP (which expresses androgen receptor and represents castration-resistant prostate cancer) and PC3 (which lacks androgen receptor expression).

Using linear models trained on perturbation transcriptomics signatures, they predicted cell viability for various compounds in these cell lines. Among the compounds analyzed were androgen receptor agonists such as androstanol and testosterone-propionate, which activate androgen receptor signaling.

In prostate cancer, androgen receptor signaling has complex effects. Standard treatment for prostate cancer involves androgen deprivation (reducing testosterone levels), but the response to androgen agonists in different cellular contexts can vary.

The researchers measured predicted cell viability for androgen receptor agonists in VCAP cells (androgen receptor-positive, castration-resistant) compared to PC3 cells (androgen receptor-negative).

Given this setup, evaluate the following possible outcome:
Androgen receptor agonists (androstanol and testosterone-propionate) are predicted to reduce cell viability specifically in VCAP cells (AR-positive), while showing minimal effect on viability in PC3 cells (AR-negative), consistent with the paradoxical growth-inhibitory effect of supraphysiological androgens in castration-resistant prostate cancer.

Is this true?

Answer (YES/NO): YES